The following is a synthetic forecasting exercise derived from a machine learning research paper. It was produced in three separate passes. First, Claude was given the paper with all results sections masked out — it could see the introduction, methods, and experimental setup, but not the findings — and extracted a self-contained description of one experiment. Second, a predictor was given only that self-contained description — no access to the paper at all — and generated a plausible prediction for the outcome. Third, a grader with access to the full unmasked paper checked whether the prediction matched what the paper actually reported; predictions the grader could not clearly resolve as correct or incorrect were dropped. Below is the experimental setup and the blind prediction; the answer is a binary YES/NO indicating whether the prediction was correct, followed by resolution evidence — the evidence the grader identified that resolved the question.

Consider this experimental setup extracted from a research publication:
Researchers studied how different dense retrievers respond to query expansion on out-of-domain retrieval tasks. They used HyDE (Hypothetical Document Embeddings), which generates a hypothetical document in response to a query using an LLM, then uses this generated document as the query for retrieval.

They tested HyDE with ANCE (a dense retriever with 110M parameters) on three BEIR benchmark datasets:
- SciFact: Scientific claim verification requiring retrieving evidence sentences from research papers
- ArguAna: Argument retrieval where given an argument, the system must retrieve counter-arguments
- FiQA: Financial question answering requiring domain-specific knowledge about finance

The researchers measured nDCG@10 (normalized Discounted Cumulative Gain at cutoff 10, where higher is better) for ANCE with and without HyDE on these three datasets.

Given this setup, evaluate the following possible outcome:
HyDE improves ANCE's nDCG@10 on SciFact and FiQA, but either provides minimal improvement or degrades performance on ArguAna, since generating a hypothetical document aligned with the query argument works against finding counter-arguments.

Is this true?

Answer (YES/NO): NO